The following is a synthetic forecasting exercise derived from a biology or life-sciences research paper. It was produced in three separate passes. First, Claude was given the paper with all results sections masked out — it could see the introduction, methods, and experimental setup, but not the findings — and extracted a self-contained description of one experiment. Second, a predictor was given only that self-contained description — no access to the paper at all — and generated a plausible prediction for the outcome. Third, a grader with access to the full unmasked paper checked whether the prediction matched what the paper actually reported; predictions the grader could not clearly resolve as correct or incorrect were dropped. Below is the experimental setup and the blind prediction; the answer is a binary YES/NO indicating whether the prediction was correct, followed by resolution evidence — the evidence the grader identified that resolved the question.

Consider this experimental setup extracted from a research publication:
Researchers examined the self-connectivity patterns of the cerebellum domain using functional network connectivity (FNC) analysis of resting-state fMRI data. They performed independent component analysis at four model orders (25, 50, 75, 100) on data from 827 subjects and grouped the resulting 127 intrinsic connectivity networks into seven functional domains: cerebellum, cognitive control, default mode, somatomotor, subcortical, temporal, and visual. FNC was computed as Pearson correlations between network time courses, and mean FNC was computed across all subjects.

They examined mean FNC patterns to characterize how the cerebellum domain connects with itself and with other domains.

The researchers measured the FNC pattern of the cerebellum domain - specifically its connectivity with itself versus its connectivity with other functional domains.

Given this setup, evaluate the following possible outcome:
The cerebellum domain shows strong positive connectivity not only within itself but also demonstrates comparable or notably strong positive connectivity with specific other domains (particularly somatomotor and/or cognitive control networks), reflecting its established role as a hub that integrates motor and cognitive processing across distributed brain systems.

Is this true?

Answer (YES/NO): NO